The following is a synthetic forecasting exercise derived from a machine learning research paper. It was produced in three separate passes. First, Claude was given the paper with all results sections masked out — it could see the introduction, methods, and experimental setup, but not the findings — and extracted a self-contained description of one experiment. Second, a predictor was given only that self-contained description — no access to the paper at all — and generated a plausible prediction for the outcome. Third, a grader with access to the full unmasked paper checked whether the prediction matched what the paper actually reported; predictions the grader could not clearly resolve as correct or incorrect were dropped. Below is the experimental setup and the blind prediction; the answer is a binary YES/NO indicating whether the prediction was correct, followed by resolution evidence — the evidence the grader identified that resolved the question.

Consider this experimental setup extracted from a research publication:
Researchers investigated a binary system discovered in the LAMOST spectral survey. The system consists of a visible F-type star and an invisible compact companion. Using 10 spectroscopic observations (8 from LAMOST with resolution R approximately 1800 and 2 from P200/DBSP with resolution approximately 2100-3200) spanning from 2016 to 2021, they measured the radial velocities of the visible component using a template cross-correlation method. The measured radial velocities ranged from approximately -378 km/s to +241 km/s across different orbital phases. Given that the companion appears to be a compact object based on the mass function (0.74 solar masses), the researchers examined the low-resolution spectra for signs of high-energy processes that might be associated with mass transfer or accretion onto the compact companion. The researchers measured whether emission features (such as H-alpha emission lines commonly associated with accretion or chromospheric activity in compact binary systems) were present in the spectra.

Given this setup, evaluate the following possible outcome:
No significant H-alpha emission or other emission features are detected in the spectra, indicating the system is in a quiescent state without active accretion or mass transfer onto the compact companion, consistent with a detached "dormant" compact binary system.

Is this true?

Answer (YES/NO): YES